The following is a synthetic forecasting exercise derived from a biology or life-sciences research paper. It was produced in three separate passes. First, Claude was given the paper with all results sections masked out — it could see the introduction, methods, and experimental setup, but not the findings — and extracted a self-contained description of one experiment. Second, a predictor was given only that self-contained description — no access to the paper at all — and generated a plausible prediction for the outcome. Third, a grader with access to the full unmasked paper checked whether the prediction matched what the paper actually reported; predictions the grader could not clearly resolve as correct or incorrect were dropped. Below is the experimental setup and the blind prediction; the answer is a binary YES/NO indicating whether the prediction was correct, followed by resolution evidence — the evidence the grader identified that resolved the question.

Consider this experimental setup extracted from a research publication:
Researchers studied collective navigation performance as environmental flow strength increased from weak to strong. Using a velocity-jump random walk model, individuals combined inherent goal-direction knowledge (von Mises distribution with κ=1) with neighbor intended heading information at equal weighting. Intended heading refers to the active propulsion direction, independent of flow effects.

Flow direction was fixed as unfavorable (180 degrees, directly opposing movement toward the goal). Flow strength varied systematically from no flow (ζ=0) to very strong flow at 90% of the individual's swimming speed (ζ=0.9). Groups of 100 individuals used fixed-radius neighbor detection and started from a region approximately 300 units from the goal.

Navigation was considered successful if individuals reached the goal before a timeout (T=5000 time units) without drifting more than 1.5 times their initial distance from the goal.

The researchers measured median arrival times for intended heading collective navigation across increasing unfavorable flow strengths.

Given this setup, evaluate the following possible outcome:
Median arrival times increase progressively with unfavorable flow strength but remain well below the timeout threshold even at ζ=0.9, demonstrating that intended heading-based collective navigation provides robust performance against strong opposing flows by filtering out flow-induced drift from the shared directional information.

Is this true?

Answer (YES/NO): NO